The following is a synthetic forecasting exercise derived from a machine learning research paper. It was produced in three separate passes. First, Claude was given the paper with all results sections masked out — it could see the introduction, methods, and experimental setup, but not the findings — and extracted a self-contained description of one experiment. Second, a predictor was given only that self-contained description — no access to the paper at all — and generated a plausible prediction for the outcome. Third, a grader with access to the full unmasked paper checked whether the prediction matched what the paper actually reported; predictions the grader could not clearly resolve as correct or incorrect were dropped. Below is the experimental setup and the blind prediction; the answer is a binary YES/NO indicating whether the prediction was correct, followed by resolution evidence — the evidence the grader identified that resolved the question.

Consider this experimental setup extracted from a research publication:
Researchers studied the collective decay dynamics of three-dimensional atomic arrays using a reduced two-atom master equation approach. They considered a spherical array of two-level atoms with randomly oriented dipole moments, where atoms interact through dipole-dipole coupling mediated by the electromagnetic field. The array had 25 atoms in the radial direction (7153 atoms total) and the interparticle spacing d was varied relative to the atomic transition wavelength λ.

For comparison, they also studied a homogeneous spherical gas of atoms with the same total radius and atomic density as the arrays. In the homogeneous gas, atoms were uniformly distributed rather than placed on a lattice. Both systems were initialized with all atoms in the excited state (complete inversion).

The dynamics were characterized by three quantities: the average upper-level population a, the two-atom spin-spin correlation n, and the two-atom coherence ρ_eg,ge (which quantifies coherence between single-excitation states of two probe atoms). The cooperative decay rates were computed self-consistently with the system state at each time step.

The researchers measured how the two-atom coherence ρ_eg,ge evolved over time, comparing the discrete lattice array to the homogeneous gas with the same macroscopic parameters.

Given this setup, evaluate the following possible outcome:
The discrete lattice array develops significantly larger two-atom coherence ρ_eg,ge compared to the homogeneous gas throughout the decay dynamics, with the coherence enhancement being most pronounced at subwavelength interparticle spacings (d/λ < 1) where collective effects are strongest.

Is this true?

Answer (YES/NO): NO